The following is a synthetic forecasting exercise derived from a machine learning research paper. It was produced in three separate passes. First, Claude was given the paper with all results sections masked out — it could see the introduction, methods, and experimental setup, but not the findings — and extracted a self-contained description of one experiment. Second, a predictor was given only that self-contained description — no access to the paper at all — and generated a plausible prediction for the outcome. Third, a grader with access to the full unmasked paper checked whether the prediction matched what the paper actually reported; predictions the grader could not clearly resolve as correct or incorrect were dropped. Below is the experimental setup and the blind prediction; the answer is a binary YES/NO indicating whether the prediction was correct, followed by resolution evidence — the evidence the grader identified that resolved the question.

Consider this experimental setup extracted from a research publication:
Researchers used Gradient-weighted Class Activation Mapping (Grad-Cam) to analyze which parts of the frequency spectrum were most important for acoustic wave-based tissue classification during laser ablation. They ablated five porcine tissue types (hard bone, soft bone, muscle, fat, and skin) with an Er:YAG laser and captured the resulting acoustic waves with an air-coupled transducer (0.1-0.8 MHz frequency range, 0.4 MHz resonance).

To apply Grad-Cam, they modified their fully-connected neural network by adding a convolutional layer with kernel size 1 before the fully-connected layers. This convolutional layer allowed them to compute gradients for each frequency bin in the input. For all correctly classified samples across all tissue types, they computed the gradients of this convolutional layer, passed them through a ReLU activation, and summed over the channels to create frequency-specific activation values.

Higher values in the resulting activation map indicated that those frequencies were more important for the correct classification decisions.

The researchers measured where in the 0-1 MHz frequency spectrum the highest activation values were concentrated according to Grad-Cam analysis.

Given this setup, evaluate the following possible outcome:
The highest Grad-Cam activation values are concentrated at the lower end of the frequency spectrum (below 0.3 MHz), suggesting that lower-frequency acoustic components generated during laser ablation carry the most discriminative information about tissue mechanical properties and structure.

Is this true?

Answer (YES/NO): YES